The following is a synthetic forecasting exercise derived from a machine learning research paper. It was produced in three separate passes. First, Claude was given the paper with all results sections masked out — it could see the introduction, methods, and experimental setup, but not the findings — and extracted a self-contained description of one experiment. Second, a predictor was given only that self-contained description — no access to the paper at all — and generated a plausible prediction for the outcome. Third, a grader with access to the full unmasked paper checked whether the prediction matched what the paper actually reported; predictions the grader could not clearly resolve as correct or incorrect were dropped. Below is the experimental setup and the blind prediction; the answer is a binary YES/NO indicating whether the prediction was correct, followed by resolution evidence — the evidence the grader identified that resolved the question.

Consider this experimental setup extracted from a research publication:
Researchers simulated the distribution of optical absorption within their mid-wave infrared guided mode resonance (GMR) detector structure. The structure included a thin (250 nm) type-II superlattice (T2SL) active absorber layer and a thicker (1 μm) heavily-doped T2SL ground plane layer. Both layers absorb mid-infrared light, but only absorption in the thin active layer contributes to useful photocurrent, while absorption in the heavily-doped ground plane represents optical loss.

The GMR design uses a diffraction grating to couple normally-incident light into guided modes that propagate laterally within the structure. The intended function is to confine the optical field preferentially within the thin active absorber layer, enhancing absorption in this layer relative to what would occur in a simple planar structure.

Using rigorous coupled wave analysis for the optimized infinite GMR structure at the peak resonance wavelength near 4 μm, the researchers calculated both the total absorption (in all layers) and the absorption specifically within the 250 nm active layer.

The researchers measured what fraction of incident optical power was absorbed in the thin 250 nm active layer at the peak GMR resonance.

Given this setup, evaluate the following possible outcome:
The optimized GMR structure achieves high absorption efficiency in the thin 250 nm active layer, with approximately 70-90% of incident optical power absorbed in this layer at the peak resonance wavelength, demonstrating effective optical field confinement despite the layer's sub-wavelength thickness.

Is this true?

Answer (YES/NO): NO